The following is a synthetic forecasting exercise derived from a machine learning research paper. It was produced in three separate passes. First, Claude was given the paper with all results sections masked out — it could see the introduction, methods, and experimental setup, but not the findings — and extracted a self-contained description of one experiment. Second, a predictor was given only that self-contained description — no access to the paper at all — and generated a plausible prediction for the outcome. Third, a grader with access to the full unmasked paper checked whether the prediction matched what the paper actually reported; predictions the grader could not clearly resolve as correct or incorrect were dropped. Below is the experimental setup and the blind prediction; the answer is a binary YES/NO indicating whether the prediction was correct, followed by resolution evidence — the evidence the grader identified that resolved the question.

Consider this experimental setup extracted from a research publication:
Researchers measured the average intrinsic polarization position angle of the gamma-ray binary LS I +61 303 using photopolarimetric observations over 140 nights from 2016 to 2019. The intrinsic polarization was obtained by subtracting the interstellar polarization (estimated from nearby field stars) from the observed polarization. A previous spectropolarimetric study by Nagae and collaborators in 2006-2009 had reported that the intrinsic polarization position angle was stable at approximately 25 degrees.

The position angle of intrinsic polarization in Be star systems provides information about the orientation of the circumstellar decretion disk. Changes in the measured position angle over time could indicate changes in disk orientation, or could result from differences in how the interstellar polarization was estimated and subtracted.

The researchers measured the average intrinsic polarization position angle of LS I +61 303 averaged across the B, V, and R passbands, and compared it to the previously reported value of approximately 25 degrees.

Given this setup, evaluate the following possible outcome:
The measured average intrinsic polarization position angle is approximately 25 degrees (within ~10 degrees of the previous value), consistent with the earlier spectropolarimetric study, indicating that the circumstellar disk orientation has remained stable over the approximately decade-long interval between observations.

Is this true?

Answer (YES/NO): NO